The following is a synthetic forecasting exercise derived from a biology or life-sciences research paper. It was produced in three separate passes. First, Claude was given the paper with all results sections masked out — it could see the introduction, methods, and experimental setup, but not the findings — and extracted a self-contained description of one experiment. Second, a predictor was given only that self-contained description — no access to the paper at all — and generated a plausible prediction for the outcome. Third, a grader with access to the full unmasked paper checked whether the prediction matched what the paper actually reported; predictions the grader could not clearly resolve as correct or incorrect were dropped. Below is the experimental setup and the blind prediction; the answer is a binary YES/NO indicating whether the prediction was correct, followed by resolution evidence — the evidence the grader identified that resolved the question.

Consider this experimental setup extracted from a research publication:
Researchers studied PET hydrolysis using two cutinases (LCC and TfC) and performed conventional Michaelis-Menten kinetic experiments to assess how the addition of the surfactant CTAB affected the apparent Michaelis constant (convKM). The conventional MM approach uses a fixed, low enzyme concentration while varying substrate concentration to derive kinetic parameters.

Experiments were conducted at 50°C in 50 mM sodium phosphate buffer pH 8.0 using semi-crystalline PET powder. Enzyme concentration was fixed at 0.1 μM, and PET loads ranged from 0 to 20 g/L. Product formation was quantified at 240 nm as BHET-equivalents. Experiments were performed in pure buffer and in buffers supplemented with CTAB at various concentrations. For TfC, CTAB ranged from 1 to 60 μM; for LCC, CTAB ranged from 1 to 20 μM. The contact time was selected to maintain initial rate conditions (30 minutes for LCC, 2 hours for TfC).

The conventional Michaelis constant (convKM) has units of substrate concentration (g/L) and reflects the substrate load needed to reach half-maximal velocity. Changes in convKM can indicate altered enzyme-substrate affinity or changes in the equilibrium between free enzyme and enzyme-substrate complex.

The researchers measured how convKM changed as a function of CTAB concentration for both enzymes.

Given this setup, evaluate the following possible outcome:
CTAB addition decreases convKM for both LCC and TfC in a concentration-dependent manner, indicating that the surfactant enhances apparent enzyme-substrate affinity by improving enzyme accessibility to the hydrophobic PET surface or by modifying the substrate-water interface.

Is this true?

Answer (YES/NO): NO